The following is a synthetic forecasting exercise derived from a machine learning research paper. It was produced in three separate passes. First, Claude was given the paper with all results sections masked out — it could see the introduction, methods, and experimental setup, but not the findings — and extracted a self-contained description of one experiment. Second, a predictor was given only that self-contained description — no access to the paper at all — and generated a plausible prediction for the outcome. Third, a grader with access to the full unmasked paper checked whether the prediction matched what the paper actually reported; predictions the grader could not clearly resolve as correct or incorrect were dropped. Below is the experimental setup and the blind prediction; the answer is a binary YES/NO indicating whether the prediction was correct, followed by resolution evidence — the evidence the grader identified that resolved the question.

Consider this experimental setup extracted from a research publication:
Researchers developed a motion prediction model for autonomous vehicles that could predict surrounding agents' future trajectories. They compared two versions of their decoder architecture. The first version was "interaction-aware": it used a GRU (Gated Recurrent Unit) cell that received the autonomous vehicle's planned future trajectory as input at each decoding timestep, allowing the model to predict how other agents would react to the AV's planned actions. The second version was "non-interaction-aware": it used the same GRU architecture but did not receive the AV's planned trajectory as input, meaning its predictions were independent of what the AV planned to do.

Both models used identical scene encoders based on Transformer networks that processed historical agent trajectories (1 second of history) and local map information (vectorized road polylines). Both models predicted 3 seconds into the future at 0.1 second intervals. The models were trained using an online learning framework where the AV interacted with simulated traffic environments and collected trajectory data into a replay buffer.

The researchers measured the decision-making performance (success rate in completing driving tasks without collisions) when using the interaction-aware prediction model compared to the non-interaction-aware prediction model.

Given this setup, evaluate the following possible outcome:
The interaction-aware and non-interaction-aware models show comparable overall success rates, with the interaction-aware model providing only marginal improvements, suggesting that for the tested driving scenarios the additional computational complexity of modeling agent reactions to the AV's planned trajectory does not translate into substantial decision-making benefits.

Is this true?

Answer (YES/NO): NO